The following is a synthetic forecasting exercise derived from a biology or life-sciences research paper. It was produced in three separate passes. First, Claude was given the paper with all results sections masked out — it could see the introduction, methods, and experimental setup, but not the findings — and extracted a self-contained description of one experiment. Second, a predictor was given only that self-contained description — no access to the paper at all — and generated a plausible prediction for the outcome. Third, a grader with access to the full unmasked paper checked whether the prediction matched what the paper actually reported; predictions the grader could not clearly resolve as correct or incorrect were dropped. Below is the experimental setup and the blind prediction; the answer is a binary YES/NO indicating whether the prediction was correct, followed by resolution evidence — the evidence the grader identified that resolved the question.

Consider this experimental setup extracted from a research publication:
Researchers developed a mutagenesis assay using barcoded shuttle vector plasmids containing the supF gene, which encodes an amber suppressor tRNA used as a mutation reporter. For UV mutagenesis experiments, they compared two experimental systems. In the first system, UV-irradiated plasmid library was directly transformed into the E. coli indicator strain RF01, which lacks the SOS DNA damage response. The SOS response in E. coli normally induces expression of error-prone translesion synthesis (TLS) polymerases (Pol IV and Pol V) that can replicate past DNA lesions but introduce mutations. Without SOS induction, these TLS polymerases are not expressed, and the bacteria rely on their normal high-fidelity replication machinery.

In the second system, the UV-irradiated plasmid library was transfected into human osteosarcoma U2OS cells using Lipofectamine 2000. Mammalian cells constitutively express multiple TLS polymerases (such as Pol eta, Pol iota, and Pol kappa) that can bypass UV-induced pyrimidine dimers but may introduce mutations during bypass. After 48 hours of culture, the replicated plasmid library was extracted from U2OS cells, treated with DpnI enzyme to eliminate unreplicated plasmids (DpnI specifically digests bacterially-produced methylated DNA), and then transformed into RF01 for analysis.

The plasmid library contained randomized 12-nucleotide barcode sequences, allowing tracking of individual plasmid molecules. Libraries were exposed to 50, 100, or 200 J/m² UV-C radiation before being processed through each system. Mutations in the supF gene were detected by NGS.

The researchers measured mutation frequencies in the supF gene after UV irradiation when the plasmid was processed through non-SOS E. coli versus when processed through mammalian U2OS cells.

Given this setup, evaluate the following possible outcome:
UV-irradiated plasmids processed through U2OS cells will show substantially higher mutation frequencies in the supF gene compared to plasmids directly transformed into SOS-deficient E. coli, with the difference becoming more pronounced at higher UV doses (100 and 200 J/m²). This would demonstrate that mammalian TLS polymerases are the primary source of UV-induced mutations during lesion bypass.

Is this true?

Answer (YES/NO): NO